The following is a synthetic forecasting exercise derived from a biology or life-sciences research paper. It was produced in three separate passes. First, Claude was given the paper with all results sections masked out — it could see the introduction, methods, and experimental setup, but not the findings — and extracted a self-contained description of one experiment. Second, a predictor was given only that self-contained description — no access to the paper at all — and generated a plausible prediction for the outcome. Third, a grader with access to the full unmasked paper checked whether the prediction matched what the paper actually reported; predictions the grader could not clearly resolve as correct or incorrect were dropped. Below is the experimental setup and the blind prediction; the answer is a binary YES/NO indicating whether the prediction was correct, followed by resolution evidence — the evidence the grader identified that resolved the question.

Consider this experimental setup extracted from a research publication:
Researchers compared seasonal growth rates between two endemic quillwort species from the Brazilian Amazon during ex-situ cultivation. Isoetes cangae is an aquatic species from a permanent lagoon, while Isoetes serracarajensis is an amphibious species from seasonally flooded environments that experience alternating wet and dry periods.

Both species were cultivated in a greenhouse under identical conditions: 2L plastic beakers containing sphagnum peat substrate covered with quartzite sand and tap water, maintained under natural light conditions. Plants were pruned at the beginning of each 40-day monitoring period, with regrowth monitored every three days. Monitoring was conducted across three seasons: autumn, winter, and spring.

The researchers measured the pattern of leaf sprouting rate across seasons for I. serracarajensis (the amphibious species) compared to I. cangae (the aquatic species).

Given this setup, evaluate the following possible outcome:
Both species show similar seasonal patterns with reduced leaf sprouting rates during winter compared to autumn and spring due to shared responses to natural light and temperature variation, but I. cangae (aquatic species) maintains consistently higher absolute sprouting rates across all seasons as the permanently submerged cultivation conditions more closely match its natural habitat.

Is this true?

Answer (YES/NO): NO